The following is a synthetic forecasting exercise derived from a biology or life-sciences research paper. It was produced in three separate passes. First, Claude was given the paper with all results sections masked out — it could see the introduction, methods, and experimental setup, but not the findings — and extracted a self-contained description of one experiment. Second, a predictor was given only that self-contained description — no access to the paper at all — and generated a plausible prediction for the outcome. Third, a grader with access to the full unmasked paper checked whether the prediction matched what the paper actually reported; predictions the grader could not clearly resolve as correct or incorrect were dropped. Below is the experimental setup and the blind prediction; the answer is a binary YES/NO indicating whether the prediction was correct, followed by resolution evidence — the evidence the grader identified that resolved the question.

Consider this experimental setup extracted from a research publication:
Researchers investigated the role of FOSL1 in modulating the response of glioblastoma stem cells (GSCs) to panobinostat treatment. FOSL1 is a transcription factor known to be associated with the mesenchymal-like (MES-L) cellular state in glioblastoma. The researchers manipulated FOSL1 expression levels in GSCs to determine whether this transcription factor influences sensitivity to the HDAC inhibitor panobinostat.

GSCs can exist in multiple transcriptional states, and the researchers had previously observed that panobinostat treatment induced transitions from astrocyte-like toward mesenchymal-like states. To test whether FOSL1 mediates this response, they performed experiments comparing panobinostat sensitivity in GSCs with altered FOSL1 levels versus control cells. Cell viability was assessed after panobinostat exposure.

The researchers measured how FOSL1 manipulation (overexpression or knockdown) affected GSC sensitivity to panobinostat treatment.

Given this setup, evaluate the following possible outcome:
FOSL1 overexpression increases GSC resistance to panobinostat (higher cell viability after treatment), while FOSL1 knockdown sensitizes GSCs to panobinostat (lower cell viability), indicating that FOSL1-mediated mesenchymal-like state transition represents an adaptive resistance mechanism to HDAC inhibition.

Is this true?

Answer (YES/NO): YES